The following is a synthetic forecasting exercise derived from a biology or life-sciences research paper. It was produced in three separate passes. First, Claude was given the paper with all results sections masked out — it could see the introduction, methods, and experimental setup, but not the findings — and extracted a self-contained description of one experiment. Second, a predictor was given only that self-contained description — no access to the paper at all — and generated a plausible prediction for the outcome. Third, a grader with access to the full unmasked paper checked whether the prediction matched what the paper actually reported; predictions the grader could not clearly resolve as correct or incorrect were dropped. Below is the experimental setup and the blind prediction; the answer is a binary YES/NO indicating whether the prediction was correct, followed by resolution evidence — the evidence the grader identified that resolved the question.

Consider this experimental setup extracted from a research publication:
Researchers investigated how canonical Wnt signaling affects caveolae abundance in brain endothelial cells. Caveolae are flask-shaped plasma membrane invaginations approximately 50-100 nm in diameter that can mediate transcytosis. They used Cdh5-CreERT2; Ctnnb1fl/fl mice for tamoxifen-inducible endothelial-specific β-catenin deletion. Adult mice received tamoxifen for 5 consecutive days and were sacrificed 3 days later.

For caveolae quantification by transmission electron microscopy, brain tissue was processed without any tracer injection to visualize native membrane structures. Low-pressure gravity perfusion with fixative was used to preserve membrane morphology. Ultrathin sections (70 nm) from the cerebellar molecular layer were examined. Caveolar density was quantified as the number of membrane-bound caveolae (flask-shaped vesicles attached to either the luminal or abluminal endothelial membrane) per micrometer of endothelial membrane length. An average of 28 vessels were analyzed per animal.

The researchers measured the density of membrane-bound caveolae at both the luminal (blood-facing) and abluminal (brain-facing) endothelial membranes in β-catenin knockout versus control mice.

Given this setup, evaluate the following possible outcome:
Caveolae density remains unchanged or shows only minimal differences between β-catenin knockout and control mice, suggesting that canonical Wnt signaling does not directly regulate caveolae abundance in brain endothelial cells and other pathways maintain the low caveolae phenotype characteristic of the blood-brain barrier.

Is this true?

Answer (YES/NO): YES